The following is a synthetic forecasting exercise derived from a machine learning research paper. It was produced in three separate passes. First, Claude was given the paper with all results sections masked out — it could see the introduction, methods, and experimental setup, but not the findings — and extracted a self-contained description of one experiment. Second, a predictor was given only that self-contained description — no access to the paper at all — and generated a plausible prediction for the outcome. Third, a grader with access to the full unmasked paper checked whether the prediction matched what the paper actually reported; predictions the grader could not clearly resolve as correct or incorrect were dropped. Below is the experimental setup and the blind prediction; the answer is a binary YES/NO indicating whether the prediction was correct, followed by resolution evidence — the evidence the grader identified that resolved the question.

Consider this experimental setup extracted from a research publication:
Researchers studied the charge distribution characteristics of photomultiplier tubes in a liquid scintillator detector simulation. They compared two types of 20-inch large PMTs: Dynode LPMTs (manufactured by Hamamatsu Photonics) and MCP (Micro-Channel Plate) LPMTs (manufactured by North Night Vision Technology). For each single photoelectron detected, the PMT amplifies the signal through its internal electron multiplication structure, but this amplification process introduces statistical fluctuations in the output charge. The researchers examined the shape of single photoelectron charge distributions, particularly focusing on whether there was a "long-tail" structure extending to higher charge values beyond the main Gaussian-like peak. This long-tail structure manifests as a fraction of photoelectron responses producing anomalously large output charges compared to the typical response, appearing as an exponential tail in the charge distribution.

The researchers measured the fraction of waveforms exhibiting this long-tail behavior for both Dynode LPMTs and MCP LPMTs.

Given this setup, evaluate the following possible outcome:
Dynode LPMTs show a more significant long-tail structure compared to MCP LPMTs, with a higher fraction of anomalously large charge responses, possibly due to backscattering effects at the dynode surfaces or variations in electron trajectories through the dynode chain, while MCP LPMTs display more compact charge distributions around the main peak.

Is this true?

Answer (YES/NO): NO